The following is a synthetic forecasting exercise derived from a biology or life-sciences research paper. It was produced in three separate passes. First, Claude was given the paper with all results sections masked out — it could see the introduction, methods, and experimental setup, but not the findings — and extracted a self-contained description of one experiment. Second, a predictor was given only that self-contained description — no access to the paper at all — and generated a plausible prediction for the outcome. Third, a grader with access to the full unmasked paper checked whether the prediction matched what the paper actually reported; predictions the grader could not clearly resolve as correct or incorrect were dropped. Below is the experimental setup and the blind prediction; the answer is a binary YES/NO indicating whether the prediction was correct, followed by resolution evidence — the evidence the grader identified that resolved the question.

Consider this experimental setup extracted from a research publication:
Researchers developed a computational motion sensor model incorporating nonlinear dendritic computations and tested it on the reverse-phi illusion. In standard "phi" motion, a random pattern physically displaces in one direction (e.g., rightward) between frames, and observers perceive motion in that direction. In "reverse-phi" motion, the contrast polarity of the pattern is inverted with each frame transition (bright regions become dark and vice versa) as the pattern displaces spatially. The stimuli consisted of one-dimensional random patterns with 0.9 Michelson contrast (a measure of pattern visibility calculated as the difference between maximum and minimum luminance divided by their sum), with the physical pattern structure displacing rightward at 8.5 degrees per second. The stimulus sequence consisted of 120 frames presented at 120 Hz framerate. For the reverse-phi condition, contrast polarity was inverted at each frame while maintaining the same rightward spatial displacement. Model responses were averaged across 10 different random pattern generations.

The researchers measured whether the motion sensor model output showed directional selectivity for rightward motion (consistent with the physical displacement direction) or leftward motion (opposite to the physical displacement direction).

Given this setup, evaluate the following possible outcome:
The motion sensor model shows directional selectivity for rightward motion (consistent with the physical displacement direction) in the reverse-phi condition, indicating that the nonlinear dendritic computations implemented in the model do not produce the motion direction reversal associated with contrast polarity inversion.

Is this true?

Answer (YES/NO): NO